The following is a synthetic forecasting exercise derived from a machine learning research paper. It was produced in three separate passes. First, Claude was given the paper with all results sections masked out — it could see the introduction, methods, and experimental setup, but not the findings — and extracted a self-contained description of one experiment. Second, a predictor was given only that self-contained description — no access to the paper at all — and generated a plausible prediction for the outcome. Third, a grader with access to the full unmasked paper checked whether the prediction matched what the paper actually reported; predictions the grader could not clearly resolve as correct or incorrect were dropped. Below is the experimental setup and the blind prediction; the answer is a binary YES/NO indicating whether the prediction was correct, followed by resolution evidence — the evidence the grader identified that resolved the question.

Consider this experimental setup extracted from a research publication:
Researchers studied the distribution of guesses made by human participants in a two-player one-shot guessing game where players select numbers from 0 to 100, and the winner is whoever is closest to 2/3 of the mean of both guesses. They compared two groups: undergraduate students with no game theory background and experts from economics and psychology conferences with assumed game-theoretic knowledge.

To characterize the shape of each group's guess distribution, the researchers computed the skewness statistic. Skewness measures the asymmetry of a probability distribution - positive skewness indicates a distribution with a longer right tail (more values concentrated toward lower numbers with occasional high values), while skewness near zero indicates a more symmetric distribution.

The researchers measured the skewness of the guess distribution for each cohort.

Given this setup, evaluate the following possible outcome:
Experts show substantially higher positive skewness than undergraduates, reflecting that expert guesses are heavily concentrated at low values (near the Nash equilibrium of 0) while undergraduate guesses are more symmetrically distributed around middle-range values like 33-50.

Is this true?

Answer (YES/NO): YES